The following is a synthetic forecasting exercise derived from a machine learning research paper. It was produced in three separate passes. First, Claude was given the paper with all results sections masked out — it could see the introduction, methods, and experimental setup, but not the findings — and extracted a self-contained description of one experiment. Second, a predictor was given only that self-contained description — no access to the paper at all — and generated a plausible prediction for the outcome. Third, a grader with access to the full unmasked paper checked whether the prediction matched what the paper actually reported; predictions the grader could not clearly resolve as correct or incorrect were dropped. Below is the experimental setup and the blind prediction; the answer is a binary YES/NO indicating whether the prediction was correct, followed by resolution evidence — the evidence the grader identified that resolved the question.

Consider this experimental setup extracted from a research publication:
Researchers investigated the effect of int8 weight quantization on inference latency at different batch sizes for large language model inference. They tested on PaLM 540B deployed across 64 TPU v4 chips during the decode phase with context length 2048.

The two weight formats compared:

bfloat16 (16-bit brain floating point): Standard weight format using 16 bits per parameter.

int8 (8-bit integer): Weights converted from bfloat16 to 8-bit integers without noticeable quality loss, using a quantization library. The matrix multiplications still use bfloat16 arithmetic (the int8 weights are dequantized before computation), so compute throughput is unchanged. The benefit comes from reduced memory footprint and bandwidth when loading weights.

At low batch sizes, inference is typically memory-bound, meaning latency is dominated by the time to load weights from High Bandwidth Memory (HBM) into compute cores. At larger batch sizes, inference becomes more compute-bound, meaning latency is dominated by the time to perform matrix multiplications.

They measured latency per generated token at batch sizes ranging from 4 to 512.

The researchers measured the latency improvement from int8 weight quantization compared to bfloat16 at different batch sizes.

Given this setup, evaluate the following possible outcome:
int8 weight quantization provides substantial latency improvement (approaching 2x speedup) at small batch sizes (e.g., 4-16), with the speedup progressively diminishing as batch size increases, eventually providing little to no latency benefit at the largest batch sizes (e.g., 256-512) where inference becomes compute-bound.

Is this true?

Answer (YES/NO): YES